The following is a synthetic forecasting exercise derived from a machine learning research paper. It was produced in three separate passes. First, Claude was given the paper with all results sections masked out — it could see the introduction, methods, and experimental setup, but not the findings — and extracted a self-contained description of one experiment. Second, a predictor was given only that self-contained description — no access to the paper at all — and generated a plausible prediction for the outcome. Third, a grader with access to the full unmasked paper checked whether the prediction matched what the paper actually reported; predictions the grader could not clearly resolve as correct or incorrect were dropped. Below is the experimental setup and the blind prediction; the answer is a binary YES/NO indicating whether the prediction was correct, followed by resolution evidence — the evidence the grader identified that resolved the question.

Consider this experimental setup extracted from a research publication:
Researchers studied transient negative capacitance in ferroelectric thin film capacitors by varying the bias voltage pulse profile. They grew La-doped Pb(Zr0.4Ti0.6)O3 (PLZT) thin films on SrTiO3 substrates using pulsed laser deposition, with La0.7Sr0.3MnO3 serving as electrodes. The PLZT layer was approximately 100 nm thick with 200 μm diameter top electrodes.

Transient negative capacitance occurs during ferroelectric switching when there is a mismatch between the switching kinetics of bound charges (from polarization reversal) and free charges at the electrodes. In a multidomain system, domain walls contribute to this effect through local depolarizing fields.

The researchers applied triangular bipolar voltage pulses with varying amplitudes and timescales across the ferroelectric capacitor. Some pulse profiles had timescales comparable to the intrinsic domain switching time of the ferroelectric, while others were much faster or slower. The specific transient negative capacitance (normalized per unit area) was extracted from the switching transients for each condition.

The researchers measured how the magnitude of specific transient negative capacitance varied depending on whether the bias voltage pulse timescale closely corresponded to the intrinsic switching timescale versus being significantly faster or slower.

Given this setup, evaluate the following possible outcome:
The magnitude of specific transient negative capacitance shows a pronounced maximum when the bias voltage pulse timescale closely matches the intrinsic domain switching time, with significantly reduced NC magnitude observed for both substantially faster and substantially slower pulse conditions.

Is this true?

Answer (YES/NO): YES